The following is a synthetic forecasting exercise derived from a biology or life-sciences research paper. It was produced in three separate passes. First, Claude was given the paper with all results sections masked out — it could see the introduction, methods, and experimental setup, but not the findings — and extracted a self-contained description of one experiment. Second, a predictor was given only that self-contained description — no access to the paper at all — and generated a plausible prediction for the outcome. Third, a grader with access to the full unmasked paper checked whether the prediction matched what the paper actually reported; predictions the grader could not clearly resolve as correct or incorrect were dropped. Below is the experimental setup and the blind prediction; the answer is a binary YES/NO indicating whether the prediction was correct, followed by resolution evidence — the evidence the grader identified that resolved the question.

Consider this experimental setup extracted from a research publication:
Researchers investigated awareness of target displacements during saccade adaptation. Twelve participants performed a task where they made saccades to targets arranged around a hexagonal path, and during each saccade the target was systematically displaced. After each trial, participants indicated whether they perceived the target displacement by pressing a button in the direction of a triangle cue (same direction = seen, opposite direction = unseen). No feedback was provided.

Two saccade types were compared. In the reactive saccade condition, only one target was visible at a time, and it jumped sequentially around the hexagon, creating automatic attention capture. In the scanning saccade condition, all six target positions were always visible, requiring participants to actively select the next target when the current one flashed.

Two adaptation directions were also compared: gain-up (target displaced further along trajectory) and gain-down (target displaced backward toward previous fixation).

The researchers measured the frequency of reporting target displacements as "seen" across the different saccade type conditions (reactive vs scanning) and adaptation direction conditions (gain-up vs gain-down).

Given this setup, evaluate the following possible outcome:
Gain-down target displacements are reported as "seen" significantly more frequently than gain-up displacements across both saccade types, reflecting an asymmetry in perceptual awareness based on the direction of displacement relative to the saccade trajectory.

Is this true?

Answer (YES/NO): YES